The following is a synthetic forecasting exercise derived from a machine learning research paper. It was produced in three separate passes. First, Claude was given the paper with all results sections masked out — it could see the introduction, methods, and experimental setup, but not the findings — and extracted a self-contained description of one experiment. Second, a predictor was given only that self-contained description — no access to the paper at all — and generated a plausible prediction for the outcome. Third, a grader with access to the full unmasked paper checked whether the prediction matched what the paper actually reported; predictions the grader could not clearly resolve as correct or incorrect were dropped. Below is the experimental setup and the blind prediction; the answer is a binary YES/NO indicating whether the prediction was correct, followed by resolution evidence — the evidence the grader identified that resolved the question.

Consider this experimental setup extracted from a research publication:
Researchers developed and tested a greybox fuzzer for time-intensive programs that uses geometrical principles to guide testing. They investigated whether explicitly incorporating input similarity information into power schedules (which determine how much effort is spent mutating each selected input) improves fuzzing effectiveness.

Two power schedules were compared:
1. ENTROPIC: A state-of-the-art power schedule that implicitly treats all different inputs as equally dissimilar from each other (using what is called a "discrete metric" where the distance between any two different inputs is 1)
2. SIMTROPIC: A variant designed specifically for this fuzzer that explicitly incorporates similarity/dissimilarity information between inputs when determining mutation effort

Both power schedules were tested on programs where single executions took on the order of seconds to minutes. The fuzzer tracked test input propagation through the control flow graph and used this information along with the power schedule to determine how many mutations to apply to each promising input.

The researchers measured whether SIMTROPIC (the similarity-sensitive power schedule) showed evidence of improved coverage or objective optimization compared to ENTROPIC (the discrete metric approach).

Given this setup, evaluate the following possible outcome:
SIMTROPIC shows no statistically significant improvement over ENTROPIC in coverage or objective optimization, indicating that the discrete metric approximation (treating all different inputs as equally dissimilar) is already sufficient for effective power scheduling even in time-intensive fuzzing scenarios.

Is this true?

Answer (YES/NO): YES